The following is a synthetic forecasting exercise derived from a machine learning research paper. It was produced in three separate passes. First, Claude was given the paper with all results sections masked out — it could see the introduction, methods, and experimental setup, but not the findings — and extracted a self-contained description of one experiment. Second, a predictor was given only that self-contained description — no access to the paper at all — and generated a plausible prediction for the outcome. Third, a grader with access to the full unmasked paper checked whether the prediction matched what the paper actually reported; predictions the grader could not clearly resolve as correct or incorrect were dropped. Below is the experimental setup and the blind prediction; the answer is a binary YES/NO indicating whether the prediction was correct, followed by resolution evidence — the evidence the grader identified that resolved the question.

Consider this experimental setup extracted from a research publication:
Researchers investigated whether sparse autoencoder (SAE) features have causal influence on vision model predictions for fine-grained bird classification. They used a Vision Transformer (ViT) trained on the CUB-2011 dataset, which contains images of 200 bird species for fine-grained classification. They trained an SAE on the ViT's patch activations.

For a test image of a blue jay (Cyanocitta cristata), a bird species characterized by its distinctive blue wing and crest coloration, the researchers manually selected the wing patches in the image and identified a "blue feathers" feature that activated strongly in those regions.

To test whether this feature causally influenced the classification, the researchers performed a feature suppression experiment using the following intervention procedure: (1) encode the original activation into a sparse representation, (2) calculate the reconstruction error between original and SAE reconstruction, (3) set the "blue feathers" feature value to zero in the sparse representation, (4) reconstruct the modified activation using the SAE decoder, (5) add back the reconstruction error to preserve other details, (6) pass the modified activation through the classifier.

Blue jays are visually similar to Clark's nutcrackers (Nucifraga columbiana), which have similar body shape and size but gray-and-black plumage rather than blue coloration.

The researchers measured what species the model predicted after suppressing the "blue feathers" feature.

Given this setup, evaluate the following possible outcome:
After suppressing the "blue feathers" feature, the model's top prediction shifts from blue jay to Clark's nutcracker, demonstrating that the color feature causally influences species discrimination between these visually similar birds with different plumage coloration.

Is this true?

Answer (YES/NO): YES